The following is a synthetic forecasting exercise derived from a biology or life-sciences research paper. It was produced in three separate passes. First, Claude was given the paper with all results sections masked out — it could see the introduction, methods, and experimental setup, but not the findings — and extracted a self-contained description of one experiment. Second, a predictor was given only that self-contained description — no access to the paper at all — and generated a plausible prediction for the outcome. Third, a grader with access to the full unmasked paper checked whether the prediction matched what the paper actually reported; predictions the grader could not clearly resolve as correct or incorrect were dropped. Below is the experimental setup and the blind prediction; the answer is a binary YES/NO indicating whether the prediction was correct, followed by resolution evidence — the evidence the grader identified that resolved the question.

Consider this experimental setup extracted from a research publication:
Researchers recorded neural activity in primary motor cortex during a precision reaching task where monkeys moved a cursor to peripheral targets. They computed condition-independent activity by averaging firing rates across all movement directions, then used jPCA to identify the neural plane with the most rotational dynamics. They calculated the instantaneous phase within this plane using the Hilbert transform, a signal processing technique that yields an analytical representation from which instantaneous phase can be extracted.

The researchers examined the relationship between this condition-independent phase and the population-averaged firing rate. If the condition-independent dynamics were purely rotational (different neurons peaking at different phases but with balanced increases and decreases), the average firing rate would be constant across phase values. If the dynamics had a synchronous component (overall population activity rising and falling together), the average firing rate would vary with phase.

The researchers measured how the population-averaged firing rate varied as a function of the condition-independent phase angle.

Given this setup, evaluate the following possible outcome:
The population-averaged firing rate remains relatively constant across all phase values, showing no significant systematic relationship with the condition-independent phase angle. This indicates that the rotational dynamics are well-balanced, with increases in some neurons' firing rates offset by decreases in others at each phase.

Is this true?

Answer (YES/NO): NO